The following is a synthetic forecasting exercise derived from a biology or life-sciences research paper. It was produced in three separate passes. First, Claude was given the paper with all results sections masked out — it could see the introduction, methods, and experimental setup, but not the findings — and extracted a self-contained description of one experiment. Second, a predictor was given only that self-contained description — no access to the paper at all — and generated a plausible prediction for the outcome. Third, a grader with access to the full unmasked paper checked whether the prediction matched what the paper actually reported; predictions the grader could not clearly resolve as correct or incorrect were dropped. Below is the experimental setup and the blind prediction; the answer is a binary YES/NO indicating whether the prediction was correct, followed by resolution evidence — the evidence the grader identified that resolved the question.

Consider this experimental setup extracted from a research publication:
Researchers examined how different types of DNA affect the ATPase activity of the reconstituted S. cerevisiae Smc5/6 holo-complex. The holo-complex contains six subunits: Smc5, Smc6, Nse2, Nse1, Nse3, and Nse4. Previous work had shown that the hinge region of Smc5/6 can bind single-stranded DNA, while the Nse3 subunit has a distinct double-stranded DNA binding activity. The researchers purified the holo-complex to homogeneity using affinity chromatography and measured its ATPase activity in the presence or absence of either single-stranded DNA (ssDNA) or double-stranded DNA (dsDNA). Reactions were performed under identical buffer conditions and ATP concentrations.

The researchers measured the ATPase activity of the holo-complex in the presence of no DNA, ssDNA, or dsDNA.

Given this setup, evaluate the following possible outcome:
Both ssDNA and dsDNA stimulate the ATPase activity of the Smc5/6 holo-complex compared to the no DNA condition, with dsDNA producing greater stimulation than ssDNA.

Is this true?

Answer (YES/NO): YES